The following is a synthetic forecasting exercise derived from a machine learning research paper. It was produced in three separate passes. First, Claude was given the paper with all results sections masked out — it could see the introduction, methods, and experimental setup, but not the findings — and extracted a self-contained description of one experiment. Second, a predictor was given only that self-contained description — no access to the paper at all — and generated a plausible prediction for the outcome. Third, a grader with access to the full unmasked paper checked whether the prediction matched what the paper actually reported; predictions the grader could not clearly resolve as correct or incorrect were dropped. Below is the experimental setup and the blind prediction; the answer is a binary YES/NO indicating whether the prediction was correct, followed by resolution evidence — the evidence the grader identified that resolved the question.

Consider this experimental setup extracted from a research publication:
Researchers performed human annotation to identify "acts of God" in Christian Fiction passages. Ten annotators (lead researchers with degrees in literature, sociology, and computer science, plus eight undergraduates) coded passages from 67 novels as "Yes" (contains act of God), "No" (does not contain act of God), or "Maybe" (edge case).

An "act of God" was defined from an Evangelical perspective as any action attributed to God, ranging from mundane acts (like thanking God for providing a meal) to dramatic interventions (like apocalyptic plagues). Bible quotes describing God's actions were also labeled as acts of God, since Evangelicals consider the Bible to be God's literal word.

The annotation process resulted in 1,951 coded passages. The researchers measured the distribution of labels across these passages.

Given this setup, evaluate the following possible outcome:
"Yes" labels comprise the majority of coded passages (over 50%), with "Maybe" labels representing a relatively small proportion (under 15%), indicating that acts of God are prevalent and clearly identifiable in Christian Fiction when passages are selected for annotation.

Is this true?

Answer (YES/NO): NO